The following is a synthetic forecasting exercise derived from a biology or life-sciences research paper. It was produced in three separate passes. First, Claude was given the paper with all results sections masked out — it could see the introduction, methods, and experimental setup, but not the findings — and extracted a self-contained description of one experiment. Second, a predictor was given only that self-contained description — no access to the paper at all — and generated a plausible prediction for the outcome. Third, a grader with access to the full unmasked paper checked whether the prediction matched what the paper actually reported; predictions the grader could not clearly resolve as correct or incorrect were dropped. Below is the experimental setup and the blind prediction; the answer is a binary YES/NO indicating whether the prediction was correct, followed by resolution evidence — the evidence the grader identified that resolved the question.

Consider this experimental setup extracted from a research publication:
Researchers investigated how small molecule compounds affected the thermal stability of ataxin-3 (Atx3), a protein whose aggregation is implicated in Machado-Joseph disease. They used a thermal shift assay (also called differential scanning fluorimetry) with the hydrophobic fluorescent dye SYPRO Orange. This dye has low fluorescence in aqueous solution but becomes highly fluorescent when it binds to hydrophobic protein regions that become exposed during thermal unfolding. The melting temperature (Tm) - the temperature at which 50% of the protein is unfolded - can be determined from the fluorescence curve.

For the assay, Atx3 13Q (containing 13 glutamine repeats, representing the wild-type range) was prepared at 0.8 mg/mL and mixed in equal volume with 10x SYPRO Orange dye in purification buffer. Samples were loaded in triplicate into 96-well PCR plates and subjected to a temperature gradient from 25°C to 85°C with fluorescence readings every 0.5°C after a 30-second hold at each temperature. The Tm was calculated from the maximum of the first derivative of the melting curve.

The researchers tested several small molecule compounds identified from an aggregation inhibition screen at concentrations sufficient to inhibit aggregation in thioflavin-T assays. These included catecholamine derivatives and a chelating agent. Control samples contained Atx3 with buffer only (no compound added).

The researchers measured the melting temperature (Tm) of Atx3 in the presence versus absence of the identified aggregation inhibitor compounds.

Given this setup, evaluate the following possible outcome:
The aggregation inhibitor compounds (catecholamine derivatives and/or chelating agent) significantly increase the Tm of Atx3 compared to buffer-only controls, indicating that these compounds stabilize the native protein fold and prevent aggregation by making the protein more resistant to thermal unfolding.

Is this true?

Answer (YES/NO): NO